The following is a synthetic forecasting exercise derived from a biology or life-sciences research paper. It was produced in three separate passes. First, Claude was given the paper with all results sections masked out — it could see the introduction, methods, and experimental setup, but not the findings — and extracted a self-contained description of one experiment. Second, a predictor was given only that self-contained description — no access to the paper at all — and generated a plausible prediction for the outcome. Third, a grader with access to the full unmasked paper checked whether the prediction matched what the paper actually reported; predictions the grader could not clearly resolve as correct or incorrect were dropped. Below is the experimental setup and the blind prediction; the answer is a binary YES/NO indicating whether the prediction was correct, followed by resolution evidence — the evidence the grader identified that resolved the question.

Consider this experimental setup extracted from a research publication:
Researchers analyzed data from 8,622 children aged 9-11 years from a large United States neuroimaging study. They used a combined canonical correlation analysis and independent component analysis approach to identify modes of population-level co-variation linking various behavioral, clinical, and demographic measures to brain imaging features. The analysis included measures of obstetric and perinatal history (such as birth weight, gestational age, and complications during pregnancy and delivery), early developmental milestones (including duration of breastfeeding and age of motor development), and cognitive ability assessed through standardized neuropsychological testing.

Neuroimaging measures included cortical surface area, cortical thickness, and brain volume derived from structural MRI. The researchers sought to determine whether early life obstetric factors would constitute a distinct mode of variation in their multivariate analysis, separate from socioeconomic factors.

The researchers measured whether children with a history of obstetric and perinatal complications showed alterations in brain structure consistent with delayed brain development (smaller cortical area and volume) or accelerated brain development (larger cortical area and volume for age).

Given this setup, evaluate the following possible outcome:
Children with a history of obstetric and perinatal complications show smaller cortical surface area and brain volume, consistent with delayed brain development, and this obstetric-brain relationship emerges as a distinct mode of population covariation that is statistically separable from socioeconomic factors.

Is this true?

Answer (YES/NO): YES